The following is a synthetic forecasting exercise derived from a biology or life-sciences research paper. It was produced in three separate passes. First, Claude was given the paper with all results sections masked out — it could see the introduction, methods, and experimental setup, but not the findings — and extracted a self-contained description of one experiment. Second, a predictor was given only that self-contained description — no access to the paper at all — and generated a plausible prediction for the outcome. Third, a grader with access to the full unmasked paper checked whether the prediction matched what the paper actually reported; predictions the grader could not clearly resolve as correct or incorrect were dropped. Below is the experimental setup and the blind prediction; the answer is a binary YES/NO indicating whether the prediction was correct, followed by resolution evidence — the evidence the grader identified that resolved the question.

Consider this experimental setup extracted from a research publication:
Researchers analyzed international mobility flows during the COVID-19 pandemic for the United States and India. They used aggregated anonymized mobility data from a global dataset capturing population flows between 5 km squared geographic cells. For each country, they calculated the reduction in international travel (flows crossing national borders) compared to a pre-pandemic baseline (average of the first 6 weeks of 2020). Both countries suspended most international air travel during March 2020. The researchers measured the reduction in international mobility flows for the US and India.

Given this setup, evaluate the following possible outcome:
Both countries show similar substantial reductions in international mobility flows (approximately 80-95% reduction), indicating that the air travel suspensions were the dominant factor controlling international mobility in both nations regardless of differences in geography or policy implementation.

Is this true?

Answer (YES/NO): NO